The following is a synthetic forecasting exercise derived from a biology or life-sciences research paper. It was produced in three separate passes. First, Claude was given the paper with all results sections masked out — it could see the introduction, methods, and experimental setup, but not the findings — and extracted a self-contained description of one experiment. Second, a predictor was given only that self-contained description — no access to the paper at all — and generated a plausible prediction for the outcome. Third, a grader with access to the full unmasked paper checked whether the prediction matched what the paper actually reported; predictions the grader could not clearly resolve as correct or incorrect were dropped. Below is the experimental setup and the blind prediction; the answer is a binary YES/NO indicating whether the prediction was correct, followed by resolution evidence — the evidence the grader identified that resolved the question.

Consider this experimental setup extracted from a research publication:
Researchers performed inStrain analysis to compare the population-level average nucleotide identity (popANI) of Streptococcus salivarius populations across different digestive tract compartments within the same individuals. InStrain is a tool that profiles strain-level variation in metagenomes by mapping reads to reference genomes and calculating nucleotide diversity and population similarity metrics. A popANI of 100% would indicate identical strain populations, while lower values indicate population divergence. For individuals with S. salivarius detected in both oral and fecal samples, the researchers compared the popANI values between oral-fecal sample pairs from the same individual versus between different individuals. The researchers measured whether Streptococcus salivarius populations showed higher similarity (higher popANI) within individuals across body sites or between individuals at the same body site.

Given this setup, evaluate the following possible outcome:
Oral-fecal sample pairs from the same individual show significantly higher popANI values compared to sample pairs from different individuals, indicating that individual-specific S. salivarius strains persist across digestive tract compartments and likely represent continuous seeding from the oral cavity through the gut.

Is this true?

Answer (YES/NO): YES